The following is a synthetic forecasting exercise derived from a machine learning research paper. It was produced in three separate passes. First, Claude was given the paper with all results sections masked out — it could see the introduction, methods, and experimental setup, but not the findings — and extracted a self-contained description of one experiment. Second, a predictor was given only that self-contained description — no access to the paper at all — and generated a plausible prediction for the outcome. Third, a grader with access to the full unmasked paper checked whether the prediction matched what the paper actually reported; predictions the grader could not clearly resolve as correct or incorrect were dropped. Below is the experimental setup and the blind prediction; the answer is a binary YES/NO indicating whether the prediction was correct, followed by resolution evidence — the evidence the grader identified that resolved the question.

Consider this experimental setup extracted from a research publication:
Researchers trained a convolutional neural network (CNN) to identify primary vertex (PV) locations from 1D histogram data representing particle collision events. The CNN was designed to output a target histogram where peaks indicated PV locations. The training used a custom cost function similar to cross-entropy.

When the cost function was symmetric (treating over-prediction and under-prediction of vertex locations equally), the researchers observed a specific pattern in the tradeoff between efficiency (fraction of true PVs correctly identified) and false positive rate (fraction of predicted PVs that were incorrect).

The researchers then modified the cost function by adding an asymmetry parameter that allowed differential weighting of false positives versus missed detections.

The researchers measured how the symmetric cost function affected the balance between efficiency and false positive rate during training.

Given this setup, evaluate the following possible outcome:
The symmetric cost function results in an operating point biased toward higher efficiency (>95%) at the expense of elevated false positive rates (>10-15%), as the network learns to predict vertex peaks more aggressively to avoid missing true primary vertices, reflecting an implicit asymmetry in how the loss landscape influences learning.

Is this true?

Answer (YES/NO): NO